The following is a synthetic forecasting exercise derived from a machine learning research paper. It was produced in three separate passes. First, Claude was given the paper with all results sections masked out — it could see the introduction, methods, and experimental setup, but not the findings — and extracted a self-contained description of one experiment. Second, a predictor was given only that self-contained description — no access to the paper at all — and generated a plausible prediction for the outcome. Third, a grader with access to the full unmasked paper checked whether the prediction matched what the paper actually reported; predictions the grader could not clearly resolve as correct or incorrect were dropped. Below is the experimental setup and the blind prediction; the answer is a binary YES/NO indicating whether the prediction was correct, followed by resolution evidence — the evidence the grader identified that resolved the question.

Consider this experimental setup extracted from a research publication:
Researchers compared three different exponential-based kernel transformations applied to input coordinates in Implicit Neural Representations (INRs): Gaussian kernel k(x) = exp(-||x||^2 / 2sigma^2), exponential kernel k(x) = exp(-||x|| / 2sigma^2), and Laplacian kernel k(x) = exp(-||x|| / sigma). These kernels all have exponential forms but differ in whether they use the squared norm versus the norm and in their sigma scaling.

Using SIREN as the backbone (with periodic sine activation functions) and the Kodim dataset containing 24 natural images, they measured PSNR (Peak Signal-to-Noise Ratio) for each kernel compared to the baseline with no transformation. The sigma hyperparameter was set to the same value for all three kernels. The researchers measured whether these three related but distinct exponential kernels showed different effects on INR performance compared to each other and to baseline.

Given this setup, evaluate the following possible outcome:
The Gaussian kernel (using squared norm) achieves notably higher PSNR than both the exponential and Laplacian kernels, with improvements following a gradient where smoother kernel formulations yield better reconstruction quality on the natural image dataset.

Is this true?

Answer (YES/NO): NO